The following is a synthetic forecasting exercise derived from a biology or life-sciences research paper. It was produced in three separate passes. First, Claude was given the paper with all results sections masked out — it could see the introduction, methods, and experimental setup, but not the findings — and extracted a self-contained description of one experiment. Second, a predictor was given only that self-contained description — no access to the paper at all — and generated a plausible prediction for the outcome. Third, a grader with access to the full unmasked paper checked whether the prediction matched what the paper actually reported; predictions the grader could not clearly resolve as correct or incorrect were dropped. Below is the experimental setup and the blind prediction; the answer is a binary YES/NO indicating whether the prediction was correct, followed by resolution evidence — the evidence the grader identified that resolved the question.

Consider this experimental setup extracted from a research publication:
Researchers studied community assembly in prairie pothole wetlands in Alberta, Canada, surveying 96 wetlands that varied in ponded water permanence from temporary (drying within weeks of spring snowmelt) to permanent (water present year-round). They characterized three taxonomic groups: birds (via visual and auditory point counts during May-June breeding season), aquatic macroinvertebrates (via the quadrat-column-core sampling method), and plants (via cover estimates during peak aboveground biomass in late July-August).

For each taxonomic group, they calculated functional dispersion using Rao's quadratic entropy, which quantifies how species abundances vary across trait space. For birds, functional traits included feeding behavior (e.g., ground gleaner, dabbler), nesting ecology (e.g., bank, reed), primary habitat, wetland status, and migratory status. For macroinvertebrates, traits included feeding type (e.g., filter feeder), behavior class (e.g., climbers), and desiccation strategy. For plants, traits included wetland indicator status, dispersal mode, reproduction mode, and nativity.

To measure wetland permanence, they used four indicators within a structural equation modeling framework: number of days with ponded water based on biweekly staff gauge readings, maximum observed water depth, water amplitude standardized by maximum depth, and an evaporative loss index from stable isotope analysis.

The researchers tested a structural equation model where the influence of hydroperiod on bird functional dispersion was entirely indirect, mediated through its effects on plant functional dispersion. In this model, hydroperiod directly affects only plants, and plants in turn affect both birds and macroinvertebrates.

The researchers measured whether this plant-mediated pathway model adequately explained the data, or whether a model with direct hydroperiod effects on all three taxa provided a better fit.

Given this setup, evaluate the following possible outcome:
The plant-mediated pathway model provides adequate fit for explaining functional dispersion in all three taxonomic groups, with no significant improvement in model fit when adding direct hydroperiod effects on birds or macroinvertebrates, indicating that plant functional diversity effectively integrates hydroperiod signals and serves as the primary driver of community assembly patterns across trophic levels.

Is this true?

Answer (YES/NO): NO